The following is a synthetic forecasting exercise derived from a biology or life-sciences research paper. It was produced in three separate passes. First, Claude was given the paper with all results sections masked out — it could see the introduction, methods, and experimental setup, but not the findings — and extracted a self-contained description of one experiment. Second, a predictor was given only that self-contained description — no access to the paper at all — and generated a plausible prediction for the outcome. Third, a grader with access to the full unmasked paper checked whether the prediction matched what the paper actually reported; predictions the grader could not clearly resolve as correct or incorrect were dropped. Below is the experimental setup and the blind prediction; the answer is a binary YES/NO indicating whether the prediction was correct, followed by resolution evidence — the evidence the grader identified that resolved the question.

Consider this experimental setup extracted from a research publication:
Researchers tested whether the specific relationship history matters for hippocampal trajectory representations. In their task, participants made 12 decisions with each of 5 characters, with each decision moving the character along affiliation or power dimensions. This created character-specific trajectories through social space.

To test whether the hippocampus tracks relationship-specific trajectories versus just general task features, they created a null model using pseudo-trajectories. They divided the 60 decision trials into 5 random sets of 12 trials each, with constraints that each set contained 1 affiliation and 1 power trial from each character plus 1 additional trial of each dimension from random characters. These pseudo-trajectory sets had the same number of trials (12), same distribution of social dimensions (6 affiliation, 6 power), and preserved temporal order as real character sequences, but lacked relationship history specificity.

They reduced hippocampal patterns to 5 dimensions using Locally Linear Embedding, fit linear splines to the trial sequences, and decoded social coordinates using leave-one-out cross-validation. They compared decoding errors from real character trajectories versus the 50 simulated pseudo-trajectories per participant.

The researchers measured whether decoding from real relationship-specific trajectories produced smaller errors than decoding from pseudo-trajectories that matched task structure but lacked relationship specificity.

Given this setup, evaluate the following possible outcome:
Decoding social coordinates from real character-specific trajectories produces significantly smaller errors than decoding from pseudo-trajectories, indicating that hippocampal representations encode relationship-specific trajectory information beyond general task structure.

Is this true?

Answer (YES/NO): YES